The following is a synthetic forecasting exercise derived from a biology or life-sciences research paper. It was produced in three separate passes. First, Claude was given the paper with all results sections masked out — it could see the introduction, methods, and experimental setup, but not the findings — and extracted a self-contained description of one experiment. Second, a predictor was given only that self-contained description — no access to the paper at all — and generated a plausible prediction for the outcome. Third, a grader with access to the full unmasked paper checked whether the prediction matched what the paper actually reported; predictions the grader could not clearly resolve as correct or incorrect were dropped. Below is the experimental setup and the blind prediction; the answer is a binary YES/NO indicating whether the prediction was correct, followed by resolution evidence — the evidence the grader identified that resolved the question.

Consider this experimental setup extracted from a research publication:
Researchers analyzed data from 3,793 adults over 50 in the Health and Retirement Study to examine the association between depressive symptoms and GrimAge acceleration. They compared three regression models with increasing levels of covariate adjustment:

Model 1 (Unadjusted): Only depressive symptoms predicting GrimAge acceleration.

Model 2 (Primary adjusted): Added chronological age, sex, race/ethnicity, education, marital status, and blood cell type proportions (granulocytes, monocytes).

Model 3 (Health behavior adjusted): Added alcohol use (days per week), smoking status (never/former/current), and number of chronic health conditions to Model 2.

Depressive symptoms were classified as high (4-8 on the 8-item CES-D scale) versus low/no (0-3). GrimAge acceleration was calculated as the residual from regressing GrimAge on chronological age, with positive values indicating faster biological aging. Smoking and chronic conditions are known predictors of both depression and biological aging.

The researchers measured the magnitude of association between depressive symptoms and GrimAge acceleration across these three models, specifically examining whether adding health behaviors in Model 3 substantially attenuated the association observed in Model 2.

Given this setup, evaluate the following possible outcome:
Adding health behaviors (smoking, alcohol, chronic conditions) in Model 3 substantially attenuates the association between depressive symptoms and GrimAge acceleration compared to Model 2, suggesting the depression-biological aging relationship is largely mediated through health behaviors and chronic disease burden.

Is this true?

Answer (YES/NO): YES